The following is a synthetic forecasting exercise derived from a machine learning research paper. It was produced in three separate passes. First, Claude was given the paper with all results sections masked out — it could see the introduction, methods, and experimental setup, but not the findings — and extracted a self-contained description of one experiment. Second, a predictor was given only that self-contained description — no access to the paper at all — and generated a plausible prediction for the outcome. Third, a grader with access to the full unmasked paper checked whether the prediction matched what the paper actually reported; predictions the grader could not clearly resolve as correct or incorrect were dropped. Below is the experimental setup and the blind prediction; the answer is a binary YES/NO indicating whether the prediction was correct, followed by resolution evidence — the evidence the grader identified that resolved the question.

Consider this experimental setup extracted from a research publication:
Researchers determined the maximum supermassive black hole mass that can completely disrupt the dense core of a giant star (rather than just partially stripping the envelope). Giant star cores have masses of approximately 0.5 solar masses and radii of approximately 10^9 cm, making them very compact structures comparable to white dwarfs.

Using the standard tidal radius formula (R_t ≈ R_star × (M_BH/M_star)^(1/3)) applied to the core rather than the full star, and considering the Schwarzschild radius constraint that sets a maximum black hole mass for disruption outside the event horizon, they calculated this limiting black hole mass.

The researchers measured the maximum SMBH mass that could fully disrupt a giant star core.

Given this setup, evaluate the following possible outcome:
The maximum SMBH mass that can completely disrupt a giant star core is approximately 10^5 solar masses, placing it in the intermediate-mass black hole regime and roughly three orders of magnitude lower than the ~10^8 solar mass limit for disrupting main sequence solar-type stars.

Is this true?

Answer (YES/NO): NO